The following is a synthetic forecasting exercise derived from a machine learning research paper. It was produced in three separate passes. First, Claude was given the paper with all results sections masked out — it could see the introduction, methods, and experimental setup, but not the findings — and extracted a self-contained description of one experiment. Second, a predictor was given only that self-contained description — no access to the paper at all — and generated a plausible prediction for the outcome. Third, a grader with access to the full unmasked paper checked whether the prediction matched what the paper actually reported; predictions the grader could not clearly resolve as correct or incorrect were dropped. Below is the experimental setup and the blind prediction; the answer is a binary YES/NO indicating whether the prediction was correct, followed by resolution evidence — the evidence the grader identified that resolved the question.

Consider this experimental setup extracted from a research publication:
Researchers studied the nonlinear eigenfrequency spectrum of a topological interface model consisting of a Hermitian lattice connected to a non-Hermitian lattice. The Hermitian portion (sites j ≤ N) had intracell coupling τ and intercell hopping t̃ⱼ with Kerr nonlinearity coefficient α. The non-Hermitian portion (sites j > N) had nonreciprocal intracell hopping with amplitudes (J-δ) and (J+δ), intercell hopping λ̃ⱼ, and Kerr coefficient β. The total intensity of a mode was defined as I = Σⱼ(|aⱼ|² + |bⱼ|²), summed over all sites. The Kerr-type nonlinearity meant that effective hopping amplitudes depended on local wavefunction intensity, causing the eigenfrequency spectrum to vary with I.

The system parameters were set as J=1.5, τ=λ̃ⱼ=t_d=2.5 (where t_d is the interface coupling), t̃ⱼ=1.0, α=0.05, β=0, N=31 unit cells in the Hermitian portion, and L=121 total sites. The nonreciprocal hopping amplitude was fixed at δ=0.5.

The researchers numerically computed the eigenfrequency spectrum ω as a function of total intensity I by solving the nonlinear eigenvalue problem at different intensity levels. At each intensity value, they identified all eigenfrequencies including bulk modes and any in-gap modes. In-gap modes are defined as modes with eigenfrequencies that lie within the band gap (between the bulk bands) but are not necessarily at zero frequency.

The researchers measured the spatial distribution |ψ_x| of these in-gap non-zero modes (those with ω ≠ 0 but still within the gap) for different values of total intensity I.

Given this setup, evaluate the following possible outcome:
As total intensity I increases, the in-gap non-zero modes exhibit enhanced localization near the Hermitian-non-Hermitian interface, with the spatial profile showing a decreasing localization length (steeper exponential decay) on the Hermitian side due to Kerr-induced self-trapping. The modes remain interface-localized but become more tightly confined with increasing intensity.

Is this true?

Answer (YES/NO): NO